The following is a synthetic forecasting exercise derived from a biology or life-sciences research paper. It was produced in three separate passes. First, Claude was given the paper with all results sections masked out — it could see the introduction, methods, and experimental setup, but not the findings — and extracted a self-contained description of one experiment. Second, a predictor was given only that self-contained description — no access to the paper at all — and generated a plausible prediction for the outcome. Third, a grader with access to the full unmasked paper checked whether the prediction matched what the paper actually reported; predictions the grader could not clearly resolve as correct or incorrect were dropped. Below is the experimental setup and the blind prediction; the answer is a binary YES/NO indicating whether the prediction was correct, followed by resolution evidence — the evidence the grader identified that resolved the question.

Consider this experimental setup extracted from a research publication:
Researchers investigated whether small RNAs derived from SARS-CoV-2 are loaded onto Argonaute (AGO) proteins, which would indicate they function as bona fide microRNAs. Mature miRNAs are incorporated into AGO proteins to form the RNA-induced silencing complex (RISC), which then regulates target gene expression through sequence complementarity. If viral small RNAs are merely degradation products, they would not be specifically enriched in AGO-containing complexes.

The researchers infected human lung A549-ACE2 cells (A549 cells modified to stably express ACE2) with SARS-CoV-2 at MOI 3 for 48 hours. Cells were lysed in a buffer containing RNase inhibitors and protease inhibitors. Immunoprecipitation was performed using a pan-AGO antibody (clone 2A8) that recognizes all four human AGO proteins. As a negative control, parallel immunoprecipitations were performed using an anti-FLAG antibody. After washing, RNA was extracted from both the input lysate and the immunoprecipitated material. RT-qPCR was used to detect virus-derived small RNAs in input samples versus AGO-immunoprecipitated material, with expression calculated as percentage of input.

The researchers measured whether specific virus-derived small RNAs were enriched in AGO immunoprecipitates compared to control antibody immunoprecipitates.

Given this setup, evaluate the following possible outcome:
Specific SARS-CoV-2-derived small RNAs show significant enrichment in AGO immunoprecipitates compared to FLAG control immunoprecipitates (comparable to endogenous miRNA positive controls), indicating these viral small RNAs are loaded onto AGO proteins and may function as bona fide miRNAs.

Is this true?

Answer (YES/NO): YES